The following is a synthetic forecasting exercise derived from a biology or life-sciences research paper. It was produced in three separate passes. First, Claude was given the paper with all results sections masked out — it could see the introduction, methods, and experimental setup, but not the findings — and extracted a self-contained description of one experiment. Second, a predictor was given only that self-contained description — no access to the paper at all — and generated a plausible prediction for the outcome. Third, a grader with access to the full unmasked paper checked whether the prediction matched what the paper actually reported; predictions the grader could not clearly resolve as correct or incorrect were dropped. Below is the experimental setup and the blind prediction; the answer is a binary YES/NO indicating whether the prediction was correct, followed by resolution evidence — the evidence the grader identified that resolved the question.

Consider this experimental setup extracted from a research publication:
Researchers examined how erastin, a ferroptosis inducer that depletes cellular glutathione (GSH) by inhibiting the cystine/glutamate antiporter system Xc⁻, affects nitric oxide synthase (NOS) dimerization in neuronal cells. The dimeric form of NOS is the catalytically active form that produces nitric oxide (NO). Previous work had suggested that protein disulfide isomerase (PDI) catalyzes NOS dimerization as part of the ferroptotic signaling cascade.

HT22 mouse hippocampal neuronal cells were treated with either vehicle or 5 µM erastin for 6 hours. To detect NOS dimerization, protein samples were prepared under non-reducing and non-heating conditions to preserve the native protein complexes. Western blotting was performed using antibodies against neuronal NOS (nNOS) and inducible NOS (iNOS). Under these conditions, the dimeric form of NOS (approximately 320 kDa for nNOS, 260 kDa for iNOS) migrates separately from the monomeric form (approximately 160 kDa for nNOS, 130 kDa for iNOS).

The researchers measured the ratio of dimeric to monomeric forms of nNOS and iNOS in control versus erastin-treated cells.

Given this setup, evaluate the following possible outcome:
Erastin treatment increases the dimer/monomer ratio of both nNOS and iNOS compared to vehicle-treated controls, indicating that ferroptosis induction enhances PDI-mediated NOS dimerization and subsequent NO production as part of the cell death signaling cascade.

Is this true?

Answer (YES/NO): YES